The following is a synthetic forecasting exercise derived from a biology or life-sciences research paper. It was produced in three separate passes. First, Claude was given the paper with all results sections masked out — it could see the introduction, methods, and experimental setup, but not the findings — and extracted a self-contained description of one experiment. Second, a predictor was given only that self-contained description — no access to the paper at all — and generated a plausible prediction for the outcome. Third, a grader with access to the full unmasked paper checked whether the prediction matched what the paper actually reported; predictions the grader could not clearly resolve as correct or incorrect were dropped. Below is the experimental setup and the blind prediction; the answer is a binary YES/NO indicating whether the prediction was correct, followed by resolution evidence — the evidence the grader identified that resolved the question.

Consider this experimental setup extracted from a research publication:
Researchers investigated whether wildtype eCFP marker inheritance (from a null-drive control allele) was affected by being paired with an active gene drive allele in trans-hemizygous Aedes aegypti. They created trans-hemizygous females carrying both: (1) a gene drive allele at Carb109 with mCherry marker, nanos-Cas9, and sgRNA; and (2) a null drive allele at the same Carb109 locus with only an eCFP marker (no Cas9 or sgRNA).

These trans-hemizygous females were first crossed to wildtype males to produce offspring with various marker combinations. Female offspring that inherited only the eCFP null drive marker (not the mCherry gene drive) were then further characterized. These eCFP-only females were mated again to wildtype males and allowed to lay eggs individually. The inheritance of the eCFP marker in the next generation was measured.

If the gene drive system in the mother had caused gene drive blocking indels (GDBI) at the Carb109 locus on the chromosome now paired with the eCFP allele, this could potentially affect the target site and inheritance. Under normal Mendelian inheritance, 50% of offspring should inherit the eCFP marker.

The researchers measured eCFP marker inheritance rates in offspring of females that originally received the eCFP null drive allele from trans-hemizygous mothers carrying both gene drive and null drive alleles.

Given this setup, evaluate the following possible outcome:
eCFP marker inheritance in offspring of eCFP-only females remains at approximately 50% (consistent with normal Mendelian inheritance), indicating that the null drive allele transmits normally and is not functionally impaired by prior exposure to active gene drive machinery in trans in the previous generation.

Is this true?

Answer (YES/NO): YES